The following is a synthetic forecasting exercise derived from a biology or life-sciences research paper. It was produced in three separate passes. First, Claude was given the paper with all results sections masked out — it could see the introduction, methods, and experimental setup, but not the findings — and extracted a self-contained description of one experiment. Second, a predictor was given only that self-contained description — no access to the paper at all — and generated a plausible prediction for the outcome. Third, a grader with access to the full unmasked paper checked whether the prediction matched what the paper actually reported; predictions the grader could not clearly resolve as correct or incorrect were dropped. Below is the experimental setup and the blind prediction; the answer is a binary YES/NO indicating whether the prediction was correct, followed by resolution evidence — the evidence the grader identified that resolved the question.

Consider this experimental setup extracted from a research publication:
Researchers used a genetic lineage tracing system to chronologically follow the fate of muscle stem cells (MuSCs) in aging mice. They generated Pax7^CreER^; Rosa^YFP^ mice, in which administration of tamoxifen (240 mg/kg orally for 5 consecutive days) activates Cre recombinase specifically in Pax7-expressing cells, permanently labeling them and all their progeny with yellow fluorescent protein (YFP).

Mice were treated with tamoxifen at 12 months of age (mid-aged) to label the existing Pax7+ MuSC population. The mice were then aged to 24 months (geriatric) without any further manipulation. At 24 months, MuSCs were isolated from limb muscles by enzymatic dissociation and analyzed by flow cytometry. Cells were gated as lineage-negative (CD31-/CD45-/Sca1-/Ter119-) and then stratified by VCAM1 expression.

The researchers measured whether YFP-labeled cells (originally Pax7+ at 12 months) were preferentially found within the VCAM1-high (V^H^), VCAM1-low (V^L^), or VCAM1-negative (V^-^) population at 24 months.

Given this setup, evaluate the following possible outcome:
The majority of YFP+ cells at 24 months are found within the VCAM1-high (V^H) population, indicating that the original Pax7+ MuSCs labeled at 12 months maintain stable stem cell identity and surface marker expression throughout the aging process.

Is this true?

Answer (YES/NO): NO